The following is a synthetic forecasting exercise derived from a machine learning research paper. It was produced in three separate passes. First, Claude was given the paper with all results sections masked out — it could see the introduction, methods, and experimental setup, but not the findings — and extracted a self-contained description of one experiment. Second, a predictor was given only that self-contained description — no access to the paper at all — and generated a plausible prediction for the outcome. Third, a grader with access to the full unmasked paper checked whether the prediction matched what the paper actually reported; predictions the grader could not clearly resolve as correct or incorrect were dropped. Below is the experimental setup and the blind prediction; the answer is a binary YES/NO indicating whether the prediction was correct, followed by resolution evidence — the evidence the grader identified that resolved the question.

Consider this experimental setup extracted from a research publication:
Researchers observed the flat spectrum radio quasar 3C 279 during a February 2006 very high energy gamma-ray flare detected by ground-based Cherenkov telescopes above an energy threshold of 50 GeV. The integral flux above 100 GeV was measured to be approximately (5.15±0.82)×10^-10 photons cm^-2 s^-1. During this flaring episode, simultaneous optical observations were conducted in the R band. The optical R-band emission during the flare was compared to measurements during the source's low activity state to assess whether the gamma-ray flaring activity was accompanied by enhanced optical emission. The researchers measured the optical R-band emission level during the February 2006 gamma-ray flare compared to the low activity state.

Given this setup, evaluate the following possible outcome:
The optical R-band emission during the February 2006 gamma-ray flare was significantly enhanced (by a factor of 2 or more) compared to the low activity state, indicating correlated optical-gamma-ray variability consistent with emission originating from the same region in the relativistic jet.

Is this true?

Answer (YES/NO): YES